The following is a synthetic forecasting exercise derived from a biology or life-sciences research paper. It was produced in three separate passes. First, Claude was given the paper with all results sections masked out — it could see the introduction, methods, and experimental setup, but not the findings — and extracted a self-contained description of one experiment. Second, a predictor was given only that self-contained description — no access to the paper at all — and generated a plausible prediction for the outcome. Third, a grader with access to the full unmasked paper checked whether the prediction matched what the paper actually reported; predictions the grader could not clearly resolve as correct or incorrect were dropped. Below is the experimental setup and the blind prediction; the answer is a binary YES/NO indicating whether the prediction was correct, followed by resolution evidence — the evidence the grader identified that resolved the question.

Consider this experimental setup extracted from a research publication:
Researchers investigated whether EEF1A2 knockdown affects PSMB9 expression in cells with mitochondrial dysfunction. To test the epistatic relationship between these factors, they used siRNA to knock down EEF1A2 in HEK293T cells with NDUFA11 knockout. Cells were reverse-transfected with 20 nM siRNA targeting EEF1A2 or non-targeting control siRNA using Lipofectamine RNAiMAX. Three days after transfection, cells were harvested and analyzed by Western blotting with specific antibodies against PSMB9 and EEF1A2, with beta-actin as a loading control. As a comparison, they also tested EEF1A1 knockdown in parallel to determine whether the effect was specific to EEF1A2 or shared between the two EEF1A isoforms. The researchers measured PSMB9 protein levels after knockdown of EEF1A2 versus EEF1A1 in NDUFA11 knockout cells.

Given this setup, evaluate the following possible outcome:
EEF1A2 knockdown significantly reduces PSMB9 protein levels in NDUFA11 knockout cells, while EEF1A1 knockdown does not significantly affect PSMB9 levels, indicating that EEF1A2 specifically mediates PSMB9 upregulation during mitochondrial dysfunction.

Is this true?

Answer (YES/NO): YES